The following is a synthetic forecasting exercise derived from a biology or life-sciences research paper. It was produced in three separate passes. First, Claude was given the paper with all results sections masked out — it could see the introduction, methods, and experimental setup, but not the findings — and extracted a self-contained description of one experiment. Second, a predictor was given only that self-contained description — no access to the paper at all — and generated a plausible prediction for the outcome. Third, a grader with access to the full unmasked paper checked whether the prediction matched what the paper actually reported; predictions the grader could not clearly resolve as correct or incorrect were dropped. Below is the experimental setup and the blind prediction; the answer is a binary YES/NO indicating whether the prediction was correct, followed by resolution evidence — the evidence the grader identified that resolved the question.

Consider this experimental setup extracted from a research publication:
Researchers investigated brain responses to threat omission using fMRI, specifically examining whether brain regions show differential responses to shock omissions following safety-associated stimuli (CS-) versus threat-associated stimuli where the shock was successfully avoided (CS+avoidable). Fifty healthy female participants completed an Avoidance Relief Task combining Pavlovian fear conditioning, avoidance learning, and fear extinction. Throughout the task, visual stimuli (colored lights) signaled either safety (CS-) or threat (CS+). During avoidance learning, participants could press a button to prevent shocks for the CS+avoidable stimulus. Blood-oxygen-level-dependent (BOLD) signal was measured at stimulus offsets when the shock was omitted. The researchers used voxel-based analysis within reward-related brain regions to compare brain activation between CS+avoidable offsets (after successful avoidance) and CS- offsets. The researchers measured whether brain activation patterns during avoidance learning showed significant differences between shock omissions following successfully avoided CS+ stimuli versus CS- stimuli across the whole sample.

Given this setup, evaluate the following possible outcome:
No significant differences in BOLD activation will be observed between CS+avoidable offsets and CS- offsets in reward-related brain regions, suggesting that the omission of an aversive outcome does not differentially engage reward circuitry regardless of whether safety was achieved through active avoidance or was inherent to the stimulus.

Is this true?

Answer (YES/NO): YES